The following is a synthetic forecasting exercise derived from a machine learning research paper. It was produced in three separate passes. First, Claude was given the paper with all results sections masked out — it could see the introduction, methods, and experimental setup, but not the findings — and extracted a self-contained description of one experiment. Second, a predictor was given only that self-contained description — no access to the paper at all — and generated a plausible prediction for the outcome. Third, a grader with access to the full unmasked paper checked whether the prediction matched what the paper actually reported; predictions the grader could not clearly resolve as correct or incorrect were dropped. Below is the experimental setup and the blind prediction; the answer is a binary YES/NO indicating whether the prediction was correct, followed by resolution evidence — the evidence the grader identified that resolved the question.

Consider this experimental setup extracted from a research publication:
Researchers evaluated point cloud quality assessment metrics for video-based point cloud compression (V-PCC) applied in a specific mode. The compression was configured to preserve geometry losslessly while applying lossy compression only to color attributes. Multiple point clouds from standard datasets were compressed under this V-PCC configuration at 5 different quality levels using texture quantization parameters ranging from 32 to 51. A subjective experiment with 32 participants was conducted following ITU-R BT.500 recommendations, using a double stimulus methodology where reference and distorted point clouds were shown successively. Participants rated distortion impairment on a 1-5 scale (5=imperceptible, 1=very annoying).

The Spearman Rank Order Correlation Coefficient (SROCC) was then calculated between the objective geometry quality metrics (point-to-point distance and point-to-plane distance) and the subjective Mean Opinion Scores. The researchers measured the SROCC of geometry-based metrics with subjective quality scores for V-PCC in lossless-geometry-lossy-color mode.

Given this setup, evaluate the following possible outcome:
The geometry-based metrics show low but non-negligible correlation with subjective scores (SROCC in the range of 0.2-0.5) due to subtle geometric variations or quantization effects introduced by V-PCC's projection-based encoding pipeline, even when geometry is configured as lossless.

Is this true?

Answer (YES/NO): NO